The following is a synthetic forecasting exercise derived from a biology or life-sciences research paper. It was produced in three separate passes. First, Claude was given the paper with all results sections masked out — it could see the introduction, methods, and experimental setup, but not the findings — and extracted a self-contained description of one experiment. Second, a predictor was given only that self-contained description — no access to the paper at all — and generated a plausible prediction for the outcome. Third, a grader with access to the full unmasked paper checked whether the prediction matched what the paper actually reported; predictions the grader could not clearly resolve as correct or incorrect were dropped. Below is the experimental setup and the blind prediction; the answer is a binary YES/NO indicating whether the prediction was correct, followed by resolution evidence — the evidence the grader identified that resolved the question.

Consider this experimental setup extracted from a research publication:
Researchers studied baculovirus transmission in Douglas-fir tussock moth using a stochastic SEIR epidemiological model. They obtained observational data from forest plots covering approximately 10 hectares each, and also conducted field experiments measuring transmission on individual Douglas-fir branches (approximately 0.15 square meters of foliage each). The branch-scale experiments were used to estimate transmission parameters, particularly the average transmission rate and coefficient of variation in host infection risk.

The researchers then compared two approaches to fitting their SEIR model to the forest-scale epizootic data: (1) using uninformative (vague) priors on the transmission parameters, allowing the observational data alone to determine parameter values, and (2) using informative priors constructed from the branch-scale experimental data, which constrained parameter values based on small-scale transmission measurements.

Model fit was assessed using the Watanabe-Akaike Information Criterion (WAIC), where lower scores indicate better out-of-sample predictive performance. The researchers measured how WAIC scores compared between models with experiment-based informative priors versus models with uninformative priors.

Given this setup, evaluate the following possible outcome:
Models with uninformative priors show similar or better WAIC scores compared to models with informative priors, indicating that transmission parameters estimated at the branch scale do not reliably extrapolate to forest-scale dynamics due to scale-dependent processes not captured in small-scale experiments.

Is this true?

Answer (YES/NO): NO